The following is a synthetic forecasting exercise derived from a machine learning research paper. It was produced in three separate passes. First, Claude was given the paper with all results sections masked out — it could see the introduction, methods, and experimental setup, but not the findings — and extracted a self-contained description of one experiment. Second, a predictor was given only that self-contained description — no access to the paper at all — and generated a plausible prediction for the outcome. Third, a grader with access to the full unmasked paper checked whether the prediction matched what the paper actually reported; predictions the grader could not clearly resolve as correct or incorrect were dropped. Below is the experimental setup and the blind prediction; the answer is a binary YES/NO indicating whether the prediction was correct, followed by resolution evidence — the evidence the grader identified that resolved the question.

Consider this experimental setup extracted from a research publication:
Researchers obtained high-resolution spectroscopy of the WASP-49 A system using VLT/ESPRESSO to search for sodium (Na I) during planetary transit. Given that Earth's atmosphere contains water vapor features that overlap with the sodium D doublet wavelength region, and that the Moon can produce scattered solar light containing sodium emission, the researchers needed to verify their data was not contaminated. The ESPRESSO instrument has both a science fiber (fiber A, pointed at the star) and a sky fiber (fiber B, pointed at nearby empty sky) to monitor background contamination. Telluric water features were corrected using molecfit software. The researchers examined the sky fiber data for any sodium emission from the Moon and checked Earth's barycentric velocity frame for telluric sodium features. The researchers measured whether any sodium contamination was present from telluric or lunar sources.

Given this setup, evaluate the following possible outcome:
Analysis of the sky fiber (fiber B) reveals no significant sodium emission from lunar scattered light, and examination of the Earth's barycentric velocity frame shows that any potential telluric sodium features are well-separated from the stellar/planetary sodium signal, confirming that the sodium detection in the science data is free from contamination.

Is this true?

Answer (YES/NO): YES